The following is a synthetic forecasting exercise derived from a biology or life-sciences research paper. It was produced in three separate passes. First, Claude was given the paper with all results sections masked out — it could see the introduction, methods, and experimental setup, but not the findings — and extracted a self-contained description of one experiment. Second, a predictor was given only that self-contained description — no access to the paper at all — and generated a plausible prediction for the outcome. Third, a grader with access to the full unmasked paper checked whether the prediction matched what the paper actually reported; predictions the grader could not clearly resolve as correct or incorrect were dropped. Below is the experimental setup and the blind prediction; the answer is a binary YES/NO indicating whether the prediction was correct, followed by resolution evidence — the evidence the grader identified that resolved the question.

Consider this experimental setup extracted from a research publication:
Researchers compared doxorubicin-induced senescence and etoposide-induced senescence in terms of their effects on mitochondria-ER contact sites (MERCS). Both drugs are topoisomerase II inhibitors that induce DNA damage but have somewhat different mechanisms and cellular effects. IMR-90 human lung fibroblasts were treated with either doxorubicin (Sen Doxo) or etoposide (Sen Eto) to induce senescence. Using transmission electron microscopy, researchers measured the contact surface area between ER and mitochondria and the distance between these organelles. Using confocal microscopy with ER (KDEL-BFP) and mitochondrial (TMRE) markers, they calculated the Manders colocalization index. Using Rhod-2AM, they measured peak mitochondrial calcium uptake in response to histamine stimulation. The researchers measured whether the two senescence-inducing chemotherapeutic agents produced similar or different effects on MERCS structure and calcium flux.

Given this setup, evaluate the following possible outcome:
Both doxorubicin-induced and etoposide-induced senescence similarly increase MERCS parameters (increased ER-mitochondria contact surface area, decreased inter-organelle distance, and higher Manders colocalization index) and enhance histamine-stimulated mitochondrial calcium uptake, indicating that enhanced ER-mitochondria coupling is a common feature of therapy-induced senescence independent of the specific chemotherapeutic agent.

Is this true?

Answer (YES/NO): NO